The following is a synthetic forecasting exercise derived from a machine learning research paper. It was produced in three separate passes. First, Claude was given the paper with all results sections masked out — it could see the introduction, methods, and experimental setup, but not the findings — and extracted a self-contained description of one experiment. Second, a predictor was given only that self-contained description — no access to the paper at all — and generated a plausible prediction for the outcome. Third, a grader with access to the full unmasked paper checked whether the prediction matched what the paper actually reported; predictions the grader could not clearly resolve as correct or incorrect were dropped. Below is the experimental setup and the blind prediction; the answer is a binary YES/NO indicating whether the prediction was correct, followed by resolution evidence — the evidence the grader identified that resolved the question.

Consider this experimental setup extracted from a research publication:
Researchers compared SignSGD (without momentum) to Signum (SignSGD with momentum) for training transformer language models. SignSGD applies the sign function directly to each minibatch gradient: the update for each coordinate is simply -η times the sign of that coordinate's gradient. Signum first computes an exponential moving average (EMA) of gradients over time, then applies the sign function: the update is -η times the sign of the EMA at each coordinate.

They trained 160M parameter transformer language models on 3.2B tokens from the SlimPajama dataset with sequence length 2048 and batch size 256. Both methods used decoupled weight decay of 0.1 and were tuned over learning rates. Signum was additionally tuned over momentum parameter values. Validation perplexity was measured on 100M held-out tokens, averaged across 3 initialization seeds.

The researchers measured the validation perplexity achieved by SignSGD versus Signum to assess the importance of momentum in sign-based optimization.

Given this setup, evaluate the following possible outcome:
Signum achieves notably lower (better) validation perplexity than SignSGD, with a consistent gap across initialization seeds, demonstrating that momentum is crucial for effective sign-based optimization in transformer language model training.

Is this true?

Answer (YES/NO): YES